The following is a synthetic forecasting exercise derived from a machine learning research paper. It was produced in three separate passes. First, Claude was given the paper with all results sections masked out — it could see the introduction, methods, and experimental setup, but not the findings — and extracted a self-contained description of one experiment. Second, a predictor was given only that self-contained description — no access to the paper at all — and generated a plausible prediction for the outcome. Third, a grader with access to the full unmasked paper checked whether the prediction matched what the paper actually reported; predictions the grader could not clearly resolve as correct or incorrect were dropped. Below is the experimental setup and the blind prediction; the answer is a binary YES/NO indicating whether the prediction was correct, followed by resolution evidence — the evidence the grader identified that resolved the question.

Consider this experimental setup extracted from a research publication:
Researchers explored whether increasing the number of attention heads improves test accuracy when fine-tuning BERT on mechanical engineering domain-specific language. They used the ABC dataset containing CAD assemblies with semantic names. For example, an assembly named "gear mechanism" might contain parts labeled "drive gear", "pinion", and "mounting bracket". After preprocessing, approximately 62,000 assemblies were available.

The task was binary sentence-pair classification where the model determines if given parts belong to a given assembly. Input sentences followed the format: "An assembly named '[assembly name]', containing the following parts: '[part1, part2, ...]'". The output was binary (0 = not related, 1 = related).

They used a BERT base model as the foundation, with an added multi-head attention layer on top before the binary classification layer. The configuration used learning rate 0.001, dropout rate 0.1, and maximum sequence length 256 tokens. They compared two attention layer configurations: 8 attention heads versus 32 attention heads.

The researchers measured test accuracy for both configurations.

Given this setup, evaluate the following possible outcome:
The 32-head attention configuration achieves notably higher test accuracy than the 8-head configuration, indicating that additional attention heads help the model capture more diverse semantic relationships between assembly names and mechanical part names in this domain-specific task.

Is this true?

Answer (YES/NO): YES